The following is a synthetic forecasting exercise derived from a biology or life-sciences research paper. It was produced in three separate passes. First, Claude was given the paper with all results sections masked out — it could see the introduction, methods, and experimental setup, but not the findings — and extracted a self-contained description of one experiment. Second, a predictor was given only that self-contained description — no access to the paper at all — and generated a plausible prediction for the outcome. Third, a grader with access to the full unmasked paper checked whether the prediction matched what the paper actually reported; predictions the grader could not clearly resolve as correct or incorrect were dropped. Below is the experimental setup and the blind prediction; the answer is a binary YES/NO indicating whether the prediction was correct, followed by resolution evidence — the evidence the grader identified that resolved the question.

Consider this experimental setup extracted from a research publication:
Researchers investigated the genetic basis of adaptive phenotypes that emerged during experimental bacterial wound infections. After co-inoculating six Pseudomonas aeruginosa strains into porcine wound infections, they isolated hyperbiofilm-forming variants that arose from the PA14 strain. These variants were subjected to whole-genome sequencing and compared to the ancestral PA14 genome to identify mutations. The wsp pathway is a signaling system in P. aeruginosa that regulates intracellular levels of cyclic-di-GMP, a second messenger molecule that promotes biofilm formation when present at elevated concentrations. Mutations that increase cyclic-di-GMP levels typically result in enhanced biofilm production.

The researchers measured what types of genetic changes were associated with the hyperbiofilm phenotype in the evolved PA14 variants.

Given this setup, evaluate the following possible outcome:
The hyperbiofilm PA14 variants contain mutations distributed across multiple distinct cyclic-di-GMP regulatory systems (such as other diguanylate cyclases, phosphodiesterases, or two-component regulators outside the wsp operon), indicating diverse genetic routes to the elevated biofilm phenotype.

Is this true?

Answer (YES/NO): NO